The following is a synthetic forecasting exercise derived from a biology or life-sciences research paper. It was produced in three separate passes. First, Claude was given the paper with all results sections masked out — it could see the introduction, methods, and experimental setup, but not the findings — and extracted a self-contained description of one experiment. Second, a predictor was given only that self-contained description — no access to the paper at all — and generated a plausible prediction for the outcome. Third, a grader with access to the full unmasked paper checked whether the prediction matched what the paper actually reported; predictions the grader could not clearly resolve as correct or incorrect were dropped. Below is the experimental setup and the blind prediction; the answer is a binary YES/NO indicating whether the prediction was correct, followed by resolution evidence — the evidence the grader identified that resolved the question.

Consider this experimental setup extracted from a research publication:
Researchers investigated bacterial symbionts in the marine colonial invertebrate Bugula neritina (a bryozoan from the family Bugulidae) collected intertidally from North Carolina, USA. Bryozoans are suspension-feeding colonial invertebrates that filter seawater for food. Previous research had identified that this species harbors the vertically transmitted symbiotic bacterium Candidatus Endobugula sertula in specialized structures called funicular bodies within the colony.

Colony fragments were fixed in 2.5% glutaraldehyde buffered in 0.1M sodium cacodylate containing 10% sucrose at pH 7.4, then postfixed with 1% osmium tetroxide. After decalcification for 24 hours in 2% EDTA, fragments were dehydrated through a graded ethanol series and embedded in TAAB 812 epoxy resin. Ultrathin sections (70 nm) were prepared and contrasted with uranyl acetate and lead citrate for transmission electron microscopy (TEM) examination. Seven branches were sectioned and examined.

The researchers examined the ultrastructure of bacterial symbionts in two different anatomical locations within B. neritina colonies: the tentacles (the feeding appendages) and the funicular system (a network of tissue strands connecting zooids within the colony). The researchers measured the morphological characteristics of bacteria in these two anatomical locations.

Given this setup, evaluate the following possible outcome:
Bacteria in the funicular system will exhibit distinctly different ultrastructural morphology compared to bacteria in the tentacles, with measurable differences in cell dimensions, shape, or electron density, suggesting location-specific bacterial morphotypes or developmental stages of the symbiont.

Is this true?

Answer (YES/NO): YES